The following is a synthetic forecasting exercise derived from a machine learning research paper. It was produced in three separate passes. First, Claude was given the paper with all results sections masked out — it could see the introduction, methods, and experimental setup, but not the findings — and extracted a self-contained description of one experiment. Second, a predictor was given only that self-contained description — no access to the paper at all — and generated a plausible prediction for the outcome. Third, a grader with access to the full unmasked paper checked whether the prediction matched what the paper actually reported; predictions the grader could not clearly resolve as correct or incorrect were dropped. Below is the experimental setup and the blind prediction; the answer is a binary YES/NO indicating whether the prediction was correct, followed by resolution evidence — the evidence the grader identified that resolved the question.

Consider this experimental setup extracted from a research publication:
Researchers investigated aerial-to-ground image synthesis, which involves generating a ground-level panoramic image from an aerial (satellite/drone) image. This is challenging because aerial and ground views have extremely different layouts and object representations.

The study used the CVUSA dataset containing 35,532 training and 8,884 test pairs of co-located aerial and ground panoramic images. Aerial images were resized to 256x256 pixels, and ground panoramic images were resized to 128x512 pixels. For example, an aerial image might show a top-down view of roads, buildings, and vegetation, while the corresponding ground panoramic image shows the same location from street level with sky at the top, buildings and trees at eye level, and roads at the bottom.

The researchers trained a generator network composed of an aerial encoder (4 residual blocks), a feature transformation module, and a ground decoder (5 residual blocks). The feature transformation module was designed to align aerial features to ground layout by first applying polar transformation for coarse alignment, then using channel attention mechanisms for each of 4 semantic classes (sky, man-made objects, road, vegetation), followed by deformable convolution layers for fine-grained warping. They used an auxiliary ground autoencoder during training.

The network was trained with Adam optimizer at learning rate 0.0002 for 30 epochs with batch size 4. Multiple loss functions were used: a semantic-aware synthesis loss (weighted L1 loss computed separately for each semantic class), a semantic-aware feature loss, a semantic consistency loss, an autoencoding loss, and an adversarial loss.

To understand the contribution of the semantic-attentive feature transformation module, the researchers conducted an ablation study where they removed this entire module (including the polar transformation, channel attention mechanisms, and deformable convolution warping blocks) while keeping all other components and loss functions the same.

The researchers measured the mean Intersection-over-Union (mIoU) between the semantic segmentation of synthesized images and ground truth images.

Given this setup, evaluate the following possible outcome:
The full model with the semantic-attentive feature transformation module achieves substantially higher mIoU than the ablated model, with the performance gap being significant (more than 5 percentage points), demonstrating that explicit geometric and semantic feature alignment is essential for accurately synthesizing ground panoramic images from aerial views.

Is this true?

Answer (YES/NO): NO